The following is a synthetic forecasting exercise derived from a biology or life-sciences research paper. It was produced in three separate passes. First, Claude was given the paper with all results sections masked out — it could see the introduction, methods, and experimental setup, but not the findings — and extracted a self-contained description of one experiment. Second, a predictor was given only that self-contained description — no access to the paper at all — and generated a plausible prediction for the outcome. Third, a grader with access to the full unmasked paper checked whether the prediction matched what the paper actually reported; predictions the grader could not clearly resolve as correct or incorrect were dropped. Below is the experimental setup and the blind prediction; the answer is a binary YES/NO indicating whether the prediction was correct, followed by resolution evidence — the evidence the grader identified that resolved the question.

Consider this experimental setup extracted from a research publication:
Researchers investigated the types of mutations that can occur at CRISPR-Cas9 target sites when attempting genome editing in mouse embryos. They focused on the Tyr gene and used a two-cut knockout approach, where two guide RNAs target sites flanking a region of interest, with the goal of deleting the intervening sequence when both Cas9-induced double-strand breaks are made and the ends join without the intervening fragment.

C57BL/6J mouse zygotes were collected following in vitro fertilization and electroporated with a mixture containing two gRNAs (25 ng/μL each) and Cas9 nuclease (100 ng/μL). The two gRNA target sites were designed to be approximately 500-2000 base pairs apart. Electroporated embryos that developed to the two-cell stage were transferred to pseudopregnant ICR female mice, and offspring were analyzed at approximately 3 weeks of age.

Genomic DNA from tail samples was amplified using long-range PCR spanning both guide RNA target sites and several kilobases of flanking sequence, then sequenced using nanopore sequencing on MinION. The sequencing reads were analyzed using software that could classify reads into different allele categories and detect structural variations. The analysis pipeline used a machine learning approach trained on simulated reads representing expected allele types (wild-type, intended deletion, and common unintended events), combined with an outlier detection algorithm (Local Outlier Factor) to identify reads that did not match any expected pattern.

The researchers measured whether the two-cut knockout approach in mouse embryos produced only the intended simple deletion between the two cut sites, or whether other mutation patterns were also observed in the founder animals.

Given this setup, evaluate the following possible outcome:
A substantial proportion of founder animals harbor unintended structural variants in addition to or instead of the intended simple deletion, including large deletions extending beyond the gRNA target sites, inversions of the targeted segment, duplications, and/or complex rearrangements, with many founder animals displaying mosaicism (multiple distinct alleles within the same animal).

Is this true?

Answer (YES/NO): YES